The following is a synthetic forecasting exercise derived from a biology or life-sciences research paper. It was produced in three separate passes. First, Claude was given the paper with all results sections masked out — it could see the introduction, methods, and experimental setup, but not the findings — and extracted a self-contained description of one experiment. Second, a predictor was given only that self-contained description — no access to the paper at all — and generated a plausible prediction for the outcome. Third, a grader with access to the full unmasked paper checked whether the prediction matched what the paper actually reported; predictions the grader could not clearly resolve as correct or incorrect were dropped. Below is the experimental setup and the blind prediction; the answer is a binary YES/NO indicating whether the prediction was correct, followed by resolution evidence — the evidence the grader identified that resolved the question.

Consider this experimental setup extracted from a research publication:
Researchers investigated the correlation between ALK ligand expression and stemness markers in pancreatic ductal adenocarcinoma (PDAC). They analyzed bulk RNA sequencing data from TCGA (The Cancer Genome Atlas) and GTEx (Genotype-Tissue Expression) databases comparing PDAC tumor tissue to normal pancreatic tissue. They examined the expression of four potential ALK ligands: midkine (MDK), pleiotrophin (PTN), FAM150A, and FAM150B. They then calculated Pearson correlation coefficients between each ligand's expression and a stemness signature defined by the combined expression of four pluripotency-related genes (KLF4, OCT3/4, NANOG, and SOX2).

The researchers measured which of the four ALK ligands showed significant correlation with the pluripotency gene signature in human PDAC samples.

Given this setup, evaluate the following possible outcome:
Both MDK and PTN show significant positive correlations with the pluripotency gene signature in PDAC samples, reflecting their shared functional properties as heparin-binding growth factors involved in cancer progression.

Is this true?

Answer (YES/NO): NO